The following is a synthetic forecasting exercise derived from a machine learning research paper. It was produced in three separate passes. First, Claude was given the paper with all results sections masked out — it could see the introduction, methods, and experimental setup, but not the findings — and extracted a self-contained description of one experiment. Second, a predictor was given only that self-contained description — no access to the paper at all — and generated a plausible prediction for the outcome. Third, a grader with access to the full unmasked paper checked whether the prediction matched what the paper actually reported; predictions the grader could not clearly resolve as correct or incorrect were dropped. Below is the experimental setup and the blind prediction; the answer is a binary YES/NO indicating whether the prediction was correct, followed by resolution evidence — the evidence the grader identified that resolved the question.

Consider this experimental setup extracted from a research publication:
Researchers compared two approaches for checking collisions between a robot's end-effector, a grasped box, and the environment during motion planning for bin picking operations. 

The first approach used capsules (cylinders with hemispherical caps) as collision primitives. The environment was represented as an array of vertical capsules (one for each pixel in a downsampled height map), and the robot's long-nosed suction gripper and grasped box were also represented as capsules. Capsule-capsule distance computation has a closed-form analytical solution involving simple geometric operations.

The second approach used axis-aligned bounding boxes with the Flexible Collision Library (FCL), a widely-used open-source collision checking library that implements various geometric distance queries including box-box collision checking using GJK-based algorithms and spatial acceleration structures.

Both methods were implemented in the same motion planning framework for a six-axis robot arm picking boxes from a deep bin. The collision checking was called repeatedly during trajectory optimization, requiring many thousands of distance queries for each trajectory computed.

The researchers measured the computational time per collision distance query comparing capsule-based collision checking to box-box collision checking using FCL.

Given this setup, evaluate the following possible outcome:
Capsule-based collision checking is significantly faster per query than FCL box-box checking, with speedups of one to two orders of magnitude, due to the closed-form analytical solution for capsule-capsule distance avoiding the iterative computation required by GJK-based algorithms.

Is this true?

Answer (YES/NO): YES